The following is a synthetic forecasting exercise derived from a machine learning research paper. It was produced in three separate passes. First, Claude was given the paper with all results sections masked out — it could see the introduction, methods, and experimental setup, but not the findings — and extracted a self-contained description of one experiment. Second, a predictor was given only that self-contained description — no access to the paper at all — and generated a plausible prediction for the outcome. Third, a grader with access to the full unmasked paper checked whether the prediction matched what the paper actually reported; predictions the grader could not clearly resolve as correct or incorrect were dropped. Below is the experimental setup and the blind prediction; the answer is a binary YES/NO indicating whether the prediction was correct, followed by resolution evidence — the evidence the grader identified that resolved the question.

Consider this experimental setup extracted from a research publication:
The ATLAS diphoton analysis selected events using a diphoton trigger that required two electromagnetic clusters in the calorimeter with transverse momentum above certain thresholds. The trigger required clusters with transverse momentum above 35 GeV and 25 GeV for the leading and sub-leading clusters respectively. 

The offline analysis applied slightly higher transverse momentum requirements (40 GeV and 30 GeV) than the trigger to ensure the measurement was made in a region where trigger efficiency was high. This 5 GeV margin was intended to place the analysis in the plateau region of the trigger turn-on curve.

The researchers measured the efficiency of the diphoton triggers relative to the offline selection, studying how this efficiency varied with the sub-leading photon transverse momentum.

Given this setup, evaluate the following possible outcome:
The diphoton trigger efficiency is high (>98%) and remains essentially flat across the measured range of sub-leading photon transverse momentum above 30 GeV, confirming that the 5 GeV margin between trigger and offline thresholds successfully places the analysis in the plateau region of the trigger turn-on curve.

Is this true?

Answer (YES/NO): NO